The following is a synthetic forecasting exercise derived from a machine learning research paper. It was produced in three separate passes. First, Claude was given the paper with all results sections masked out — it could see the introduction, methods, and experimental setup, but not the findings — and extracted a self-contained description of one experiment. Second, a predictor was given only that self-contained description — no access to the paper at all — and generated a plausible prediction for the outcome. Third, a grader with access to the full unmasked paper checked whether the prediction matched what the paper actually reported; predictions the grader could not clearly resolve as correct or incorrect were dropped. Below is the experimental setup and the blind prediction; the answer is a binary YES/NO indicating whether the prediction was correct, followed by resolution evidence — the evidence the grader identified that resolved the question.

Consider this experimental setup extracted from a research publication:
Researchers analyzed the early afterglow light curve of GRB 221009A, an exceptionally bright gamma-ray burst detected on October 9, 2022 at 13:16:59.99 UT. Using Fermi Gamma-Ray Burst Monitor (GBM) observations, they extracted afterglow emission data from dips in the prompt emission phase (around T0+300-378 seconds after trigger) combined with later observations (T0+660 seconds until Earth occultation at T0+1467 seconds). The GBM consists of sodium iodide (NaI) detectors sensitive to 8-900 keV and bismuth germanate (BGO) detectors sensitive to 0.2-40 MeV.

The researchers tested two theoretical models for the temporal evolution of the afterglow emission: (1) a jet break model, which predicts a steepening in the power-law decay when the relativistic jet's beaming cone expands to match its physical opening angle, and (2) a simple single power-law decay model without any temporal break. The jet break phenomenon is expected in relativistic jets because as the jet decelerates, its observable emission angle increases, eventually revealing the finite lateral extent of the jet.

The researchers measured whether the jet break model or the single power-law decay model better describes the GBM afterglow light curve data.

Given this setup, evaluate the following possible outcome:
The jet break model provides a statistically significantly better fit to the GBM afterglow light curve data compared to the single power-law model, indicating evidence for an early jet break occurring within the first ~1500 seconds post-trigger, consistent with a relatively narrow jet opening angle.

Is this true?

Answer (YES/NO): NO